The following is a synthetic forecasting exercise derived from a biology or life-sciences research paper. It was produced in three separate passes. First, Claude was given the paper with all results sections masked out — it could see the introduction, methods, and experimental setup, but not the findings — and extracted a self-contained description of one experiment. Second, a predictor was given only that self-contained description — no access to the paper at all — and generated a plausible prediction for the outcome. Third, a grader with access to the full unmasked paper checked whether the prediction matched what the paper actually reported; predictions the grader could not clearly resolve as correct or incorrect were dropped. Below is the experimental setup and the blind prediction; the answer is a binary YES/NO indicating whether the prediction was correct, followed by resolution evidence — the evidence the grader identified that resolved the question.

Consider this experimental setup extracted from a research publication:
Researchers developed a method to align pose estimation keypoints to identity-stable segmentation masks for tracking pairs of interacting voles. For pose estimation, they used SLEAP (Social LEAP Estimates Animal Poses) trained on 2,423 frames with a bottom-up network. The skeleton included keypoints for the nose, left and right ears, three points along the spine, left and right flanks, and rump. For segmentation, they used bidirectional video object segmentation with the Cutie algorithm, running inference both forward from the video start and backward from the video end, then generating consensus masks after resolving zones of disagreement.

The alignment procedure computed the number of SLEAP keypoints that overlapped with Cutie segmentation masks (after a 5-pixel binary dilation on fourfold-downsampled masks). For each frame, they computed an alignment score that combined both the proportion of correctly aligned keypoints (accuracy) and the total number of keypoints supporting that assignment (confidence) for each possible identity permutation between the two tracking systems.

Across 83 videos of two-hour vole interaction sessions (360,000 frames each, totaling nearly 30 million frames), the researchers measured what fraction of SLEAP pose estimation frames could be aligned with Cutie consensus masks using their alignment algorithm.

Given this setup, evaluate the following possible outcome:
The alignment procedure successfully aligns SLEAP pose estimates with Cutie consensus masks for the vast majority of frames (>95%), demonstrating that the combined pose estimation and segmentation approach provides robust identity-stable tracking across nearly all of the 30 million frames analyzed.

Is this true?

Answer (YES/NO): YES